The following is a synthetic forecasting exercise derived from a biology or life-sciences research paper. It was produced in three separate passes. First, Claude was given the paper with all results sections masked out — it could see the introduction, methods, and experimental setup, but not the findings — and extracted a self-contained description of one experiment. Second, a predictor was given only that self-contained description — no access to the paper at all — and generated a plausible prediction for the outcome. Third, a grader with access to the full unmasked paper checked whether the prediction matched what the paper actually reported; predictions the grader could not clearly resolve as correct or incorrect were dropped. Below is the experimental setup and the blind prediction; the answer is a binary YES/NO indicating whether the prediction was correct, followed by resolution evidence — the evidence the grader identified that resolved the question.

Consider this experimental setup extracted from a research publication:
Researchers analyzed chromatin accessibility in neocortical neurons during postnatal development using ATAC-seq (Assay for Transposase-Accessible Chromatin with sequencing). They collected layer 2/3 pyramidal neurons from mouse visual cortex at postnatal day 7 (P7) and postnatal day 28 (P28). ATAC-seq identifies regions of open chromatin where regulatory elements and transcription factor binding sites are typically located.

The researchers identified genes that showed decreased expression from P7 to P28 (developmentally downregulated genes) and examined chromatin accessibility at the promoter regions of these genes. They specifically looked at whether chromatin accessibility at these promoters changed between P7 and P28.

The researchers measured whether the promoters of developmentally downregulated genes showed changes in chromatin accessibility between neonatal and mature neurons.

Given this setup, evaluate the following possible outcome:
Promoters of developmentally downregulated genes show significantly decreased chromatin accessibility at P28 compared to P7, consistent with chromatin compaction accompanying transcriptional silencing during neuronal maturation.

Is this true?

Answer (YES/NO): NO